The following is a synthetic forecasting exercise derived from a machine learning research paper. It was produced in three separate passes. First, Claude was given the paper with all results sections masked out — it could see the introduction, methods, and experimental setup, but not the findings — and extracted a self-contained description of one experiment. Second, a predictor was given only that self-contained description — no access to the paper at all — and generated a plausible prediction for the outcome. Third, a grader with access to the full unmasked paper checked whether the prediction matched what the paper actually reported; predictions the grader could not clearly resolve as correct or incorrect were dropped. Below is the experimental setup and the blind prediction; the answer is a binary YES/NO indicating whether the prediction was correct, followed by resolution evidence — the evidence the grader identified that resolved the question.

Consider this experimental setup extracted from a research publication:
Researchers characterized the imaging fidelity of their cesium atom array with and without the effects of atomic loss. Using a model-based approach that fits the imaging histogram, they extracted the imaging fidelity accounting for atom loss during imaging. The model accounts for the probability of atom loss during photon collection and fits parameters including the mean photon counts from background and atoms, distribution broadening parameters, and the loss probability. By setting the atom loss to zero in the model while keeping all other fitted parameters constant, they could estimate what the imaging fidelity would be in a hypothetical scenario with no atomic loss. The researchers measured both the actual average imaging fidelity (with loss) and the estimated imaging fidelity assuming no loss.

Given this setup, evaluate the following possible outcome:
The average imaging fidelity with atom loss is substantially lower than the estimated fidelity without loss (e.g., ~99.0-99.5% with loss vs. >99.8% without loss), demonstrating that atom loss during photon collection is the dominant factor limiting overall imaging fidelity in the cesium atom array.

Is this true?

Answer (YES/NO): NO